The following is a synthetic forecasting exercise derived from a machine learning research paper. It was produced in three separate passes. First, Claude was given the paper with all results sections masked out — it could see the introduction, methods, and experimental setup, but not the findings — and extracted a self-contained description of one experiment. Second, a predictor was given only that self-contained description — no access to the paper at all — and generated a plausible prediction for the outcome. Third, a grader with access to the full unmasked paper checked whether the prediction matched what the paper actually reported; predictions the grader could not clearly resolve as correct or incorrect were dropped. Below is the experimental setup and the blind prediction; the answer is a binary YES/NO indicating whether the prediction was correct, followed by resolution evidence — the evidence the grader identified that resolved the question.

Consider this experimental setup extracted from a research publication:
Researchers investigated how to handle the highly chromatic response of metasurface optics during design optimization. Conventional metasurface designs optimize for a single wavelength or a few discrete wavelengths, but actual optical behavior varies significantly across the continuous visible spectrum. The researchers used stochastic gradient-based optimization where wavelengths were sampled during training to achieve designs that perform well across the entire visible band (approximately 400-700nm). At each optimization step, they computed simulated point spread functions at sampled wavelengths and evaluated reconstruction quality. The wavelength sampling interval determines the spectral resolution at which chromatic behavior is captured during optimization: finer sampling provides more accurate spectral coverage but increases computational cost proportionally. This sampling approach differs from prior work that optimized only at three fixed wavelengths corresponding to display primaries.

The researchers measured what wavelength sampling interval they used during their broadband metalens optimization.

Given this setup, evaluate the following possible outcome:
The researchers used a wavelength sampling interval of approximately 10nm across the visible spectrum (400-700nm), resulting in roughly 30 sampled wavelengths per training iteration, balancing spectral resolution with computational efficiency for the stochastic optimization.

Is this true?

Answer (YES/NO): NO